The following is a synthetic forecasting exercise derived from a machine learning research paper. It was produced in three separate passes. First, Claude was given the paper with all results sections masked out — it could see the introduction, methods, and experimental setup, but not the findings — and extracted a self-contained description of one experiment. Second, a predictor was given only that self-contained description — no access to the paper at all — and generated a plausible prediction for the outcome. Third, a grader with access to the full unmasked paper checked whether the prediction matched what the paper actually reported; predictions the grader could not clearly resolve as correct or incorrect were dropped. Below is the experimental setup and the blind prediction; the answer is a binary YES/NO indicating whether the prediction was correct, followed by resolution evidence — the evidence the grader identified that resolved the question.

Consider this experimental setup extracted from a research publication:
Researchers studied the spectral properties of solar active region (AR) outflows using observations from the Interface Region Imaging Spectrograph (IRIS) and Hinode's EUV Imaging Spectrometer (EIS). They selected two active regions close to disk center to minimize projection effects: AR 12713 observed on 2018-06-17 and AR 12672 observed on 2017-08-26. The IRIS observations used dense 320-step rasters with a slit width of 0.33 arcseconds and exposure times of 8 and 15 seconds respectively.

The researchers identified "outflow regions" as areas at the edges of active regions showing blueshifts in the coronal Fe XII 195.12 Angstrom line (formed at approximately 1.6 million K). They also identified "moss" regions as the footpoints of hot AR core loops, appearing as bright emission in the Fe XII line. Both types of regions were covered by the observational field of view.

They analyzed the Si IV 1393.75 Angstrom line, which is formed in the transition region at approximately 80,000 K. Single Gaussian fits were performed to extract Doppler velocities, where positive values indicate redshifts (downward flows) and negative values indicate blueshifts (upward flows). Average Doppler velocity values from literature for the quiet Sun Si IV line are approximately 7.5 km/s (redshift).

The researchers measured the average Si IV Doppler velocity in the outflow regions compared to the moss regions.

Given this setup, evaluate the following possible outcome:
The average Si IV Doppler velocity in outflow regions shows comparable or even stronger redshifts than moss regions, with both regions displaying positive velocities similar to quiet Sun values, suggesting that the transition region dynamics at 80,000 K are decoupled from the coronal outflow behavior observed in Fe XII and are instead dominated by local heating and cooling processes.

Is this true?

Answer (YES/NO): NO